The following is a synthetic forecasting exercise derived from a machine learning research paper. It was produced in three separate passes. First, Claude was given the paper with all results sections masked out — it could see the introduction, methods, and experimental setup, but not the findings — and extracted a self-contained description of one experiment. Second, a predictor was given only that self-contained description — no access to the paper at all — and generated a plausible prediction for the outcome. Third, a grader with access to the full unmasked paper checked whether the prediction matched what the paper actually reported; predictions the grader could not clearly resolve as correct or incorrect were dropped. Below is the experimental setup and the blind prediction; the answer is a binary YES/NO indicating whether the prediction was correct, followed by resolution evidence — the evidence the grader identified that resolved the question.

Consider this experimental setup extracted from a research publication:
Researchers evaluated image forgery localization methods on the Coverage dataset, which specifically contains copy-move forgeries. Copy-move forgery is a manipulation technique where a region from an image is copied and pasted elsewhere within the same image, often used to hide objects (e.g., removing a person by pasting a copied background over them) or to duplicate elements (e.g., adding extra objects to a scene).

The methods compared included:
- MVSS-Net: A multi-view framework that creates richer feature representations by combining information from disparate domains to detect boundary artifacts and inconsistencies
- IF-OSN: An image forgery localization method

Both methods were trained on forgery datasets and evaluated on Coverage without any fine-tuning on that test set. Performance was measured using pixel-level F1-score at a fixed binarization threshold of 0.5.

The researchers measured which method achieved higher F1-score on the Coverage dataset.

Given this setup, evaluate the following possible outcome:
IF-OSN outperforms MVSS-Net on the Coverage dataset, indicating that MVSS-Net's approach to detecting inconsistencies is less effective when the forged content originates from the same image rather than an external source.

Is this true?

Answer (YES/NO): NO